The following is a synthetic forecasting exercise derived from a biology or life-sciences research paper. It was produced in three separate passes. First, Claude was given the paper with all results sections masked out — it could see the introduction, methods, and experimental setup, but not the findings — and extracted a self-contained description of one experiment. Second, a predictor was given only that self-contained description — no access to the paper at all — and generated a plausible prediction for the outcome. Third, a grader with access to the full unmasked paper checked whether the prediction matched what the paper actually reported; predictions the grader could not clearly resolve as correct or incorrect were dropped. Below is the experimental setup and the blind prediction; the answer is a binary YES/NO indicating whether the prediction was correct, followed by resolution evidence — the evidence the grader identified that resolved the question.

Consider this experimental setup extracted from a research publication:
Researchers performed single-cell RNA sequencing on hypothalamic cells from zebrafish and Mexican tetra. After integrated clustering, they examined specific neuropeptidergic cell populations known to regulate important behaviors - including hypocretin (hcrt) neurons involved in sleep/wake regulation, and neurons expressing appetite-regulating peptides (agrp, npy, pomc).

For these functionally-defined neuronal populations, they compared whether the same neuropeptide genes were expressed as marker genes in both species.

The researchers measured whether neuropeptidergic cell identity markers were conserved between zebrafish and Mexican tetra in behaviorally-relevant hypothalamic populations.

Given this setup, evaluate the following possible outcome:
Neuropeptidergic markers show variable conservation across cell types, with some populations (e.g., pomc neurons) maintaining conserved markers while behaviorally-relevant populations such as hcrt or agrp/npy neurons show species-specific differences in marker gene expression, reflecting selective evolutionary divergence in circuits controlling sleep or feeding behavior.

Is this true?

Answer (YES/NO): NO